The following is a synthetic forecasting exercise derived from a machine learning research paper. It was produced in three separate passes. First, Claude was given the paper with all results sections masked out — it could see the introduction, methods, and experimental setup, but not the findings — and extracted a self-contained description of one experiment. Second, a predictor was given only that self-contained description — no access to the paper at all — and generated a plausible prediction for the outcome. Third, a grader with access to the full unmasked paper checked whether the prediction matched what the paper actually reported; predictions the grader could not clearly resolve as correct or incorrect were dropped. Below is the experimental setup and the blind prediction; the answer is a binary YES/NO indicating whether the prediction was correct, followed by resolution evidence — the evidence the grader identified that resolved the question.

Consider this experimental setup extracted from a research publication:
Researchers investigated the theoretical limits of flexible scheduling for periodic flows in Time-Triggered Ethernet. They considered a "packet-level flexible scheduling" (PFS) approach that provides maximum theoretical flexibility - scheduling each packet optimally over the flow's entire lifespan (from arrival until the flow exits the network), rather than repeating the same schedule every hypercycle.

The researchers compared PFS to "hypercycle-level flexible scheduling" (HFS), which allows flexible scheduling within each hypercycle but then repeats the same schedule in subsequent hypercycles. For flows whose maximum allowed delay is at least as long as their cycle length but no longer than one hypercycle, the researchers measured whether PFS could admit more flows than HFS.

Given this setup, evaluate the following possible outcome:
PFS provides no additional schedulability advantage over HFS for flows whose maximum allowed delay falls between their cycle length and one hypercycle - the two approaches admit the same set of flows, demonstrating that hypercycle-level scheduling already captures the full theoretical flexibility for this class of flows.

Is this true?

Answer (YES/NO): YES